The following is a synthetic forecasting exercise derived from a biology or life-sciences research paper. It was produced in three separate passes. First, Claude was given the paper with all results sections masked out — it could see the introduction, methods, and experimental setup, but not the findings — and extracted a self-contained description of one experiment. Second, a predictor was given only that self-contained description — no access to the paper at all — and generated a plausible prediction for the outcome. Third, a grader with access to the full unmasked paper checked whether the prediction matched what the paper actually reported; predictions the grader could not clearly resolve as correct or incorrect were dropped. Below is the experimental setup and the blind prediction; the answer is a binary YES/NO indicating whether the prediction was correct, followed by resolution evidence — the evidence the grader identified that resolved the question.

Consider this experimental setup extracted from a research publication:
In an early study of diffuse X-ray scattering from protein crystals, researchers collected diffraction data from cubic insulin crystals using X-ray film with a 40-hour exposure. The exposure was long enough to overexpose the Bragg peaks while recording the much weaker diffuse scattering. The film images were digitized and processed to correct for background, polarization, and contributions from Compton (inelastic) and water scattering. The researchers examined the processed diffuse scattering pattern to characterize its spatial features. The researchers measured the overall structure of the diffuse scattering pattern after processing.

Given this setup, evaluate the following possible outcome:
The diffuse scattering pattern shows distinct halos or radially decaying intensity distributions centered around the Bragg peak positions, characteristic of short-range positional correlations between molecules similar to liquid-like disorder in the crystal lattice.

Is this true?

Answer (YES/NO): YES